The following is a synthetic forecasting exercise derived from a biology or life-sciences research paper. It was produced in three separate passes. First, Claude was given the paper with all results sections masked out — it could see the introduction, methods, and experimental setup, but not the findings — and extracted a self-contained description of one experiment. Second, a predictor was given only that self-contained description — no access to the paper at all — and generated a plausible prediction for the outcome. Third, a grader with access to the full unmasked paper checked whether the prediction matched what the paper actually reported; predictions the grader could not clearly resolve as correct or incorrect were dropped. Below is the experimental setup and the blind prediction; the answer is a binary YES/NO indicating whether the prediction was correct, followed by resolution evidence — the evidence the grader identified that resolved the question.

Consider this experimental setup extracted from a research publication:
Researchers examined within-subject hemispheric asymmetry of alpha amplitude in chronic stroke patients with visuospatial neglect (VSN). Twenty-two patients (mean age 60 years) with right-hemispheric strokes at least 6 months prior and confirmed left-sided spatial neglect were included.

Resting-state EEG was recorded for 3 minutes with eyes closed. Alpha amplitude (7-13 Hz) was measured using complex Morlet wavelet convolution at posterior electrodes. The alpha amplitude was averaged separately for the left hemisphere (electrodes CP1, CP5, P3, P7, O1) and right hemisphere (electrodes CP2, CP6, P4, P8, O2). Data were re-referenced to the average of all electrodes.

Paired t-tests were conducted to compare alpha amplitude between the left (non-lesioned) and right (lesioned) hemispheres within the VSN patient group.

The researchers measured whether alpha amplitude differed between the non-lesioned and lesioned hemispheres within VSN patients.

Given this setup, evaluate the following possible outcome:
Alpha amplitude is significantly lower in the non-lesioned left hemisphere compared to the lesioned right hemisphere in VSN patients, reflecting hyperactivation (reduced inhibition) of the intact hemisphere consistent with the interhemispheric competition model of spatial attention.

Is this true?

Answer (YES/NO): NO